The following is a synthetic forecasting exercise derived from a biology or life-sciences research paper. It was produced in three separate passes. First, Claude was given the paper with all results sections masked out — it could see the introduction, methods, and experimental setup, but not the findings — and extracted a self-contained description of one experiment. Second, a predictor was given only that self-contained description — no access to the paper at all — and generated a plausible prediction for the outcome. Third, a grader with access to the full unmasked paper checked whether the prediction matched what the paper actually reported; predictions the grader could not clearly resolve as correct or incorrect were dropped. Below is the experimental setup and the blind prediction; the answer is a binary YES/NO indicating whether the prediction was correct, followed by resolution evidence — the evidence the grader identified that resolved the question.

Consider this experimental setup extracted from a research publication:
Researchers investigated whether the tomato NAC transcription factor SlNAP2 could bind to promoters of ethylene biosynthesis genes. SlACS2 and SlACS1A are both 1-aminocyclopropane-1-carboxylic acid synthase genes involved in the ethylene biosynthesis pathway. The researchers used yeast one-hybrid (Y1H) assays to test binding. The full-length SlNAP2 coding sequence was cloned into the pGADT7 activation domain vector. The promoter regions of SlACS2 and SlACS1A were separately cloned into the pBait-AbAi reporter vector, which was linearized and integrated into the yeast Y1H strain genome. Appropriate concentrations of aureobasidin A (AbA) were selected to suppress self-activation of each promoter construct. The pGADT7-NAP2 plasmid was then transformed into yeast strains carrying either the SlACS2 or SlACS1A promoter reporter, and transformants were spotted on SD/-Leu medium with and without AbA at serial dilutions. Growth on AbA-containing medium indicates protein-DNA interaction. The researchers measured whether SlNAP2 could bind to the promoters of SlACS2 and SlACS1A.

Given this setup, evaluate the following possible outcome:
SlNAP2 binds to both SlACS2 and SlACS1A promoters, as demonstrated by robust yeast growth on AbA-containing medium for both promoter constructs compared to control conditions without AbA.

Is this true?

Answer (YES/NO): NO